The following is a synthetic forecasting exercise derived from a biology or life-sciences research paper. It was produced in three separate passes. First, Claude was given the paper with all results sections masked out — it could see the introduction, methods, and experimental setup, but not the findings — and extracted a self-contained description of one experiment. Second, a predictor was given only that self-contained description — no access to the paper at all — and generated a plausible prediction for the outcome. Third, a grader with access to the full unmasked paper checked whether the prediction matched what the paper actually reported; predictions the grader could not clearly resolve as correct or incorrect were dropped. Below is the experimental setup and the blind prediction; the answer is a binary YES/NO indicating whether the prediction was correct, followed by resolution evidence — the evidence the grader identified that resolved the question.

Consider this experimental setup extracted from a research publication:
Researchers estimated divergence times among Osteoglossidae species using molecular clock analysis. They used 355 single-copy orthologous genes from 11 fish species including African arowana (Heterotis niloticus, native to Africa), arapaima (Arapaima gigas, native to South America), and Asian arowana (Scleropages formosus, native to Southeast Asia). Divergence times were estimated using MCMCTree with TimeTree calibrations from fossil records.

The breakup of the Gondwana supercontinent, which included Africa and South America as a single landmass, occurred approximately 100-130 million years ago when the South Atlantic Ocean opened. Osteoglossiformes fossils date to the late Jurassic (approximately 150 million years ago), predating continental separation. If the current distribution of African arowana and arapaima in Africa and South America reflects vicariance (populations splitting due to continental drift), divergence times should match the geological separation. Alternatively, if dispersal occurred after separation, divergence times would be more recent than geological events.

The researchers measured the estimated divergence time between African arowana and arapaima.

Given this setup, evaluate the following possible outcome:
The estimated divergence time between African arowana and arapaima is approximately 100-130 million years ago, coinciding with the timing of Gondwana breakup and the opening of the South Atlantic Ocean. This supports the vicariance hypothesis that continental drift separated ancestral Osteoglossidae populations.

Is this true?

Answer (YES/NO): NO